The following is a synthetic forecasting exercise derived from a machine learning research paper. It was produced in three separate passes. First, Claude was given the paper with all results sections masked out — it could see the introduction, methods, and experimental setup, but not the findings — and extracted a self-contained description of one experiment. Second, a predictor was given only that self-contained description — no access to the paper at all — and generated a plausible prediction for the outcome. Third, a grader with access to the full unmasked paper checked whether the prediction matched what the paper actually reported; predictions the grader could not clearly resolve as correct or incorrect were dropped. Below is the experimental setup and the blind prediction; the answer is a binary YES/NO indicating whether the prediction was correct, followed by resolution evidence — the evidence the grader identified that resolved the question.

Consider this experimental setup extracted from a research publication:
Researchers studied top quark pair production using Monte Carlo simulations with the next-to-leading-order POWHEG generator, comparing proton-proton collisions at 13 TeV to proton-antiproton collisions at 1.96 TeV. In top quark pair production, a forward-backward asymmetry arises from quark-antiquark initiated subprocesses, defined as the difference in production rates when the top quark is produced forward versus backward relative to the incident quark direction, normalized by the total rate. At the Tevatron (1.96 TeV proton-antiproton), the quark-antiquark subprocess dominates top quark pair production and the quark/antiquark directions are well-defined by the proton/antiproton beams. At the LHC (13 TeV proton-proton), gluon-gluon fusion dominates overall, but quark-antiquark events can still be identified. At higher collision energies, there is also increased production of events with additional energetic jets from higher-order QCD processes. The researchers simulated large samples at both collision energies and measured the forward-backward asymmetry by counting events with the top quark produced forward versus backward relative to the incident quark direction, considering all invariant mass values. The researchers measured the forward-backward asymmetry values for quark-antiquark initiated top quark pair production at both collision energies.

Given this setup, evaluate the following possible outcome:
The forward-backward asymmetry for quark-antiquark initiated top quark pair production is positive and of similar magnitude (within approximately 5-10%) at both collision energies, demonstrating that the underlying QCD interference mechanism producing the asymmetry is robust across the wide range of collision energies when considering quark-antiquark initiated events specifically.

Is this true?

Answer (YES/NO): NO